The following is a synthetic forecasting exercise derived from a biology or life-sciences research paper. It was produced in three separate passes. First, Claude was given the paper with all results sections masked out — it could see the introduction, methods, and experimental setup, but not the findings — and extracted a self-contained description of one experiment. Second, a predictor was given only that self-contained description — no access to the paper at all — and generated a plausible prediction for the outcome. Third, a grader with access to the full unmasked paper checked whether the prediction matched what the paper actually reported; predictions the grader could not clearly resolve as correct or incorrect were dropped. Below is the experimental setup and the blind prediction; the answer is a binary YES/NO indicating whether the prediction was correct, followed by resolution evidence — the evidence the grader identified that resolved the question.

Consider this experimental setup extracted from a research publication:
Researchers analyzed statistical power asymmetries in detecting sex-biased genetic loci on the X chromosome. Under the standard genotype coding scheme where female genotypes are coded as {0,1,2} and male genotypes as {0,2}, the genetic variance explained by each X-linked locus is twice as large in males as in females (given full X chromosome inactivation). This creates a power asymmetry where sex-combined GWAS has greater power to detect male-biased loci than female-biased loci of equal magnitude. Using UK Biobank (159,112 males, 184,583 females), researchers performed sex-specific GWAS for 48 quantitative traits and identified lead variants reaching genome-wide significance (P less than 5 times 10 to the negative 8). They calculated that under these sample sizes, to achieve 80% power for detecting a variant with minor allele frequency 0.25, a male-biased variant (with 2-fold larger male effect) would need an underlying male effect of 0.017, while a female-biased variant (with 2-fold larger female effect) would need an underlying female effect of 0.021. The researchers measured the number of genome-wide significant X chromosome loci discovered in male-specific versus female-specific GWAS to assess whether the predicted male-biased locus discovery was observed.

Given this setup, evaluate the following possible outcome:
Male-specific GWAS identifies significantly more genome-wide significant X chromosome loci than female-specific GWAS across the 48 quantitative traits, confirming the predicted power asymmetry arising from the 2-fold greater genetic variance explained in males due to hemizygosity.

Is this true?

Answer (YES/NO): YES